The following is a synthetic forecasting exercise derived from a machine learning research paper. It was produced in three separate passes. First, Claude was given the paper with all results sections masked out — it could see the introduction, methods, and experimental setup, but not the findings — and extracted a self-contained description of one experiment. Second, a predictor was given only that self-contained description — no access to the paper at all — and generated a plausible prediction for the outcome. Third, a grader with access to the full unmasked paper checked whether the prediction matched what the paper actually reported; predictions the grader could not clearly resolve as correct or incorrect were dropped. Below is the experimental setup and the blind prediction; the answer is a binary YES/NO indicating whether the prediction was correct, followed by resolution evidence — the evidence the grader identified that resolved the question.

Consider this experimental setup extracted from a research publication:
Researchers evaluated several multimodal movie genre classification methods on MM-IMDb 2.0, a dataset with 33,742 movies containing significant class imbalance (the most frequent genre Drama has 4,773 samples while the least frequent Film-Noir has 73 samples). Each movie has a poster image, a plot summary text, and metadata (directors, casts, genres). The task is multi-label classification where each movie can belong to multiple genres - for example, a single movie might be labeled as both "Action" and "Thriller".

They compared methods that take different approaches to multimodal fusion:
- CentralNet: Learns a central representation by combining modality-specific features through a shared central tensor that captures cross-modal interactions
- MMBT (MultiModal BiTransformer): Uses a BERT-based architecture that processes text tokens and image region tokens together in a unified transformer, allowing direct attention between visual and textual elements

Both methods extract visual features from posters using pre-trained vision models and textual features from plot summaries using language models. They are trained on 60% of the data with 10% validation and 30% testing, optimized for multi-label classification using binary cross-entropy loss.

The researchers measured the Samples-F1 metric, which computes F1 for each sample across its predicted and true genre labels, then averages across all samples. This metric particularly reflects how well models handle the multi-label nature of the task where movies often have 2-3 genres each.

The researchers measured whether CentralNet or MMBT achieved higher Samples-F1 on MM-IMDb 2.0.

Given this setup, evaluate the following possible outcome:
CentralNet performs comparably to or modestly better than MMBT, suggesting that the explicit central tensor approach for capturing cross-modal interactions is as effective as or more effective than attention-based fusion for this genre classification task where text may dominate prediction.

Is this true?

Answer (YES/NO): NO